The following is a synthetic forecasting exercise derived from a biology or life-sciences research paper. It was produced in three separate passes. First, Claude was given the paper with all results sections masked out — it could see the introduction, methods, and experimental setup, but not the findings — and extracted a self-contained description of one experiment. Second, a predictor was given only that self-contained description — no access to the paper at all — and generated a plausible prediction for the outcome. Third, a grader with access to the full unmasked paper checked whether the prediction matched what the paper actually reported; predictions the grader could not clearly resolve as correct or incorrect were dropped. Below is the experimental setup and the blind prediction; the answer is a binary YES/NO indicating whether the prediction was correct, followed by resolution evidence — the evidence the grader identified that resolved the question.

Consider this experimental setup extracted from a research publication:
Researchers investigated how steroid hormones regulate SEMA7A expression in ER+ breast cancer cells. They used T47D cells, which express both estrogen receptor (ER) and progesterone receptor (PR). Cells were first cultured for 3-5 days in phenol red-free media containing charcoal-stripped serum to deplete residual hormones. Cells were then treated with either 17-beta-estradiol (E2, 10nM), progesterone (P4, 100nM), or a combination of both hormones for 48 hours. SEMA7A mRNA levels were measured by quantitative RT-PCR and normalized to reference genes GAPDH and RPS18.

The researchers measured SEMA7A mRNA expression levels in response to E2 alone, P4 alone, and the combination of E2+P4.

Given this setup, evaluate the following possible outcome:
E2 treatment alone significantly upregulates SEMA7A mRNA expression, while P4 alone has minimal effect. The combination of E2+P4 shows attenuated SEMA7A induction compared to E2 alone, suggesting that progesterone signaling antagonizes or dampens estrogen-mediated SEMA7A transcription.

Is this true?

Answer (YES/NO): NO